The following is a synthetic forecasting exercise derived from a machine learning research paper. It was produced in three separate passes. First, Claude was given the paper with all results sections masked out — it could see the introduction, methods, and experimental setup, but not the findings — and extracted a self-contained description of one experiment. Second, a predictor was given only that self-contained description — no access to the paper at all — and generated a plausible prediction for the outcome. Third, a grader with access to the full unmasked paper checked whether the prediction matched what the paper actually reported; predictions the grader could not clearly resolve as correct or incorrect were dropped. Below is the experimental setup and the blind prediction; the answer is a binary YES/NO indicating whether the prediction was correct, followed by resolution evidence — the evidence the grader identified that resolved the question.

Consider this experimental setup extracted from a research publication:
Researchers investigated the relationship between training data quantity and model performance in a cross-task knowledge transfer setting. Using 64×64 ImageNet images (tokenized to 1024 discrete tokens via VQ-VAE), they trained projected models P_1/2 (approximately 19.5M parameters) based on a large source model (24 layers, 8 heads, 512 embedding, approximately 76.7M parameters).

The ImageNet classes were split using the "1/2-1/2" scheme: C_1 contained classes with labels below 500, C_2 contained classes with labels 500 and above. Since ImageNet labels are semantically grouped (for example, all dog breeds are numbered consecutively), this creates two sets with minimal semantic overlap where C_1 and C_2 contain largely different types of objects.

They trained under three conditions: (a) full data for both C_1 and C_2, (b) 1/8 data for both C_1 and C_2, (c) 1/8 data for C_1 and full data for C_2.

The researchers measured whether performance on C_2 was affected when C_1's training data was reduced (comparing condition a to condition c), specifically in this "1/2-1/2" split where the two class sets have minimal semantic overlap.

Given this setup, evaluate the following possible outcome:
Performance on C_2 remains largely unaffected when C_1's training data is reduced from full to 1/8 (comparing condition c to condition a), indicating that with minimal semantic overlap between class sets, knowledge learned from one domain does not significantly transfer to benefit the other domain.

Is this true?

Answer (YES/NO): NO